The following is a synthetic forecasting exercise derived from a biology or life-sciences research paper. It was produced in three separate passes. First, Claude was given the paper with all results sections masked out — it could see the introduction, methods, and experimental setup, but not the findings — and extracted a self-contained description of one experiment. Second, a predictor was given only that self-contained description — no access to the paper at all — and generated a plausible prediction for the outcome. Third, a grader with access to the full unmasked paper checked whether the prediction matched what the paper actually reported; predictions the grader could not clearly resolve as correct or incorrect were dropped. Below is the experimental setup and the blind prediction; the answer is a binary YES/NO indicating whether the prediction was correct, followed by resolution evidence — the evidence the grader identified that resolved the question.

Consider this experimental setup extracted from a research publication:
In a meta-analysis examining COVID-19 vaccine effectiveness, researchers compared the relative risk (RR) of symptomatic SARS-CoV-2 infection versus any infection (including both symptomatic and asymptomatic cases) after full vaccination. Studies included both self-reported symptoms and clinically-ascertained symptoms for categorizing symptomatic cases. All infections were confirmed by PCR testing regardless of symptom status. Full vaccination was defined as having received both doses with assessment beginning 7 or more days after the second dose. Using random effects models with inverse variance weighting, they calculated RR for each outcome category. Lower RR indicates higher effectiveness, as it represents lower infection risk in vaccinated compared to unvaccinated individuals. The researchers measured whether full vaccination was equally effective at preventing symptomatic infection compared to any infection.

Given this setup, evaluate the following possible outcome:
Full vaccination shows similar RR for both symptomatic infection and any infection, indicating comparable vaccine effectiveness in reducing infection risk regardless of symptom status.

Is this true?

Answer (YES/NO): YES